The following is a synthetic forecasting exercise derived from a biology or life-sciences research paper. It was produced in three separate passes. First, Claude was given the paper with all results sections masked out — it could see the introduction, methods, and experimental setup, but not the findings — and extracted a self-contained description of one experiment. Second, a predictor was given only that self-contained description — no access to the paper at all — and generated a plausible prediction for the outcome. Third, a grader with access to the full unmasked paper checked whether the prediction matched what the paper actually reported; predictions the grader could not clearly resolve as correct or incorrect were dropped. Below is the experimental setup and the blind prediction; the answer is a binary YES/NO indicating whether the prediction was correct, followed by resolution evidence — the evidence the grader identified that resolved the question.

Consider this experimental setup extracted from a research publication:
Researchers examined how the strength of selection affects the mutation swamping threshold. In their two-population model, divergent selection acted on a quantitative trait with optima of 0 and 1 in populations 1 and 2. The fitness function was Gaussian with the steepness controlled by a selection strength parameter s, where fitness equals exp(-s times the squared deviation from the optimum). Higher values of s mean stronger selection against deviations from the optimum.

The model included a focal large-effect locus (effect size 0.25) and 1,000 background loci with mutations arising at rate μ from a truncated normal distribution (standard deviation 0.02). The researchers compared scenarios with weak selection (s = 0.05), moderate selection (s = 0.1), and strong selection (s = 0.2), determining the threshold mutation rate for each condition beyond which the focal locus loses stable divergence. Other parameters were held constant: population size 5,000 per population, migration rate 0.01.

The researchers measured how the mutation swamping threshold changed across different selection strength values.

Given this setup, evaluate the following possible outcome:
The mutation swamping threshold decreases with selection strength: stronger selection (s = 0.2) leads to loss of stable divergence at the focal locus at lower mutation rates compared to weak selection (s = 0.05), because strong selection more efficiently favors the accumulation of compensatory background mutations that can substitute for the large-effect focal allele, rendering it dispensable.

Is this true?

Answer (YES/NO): NO